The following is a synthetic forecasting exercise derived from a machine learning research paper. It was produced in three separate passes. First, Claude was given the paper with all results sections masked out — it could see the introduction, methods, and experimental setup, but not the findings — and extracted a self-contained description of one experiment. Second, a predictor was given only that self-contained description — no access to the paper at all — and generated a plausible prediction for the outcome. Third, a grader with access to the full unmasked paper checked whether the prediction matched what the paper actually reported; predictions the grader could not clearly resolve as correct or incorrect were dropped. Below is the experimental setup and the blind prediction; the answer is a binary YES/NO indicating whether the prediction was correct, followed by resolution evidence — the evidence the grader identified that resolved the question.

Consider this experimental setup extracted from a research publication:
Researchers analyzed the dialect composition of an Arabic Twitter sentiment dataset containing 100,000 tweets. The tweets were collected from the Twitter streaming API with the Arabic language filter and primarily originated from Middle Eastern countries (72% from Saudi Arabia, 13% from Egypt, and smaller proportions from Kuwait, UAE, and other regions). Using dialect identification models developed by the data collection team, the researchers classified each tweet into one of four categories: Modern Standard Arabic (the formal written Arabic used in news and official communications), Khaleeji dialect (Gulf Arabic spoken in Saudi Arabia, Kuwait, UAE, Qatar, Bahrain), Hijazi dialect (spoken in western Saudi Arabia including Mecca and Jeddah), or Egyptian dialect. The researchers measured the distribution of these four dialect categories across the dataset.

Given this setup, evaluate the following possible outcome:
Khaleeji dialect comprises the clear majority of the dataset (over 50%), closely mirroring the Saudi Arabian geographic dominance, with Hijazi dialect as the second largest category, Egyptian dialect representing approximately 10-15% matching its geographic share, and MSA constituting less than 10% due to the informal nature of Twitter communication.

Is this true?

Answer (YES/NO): NO